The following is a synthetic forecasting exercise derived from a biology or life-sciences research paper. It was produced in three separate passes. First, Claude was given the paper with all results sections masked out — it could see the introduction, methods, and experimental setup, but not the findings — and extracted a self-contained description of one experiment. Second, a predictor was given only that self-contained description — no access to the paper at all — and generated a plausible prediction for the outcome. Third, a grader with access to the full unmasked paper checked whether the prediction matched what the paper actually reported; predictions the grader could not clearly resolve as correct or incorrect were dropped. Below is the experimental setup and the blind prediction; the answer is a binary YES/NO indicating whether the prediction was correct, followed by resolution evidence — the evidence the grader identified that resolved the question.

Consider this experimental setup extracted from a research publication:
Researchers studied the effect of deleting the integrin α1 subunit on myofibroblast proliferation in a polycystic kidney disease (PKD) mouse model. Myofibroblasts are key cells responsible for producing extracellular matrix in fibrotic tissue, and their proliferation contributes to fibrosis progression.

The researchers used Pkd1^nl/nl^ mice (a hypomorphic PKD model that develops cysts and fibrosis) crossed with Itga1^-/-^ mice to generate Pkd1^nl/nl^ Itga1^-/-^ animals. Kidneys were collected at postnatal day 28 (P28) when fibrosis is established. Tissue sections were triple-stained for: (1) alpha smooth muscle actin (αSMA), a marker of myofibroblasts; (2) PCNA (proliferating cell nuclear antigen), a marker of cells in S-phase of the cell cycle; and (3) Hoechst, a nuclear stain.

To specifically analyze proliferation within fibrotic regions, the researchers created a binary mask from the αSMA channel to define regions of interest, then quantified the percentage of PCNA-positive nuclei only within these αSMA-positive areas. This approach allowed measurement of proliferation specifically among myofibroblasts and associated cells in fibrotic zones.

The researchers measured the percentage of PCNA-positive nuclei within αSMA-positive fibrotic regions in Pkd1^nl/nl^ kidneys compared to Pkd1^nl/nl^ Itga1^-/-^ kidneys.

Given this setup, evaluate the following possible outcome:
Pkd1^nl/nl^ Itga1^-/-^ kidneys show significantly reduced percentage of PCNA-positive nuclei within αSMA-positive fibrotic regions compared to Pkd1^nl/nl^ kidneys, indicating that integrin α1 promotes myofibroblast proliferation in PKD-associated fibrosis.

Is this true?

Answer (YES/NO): YES